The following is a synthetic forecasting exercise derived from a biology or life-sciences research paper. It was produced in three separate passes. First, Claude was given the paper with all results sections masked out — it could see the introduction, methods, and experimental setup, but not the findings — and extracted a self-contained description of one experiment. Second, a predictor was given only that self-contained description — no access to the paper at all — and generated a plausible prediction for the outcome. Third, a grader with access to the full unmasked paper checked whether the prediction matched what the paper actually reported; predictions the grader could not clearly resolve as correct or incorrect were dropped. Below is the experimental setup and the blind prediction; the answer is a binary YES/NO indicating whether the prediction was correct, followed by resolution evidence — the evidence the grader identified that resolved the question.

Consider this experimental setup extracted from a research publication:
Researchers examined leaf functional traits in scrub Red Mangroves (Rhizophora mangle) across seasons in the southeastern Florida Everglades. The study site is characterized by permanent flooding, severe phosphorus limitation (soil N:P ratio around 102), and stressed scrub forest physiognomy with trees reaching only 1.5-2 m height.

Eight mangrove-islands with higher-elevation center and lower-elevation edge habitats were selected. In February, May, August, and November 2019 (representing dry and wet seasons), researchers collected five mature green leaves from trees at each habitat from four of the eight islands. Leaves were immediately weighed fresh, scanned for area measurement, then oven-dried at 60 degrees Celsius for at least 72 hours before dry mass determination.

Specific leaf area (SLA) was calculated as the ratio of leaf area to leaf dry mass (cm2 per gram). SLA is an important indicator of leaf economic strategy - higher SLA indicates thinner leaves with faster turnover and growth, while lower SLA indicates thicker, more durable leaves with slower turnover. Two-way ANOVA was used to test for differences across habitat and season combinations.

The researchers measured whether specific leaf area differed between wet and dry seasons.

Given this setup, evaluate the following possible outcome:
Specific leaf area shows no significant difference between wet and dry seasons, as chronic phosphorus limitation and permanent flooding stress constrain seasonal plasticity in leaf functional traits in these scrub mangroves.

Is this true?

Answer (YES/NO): YES